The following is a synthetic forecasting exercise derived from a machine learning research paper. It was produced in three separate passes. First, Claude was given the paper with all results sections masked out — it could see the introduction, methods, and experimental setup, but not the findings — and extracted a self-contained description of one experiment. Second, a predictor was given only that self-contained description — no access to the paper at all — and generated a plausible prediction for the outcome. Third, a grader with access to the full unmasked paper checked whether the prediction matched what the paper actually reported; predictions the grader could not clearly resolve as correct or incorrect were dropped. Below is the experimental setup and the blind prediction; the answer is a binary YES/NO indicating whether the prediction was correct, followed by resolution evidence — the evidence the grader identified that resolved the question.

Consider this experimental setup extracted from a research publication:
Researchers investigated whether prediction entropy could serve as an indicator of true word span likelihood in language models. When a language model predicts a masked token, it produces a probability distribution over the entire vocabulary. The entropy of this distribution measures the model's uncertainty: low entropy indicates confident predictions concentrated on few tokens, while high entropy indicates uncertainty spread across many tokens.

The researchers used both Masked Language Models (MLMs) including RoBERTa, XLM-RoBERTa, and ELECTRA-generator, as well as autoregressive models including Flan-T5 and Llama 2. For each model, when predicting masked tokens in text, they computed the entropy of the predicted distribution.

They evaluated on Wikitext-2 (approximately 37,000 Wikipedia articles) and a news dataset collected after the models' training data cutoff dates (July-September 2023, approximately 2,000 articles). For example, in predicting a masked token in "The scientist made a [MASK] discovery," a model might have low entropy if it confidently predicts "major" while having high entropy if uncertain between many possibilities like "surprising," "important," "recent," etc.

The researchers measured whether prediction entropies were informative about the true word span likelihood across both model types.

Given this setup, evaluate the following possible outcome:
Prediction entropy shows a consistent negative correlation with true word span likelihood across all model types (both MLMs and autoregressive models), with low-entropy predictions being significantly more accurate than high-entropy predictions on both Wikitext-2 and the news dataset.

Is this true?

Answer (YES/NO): NO